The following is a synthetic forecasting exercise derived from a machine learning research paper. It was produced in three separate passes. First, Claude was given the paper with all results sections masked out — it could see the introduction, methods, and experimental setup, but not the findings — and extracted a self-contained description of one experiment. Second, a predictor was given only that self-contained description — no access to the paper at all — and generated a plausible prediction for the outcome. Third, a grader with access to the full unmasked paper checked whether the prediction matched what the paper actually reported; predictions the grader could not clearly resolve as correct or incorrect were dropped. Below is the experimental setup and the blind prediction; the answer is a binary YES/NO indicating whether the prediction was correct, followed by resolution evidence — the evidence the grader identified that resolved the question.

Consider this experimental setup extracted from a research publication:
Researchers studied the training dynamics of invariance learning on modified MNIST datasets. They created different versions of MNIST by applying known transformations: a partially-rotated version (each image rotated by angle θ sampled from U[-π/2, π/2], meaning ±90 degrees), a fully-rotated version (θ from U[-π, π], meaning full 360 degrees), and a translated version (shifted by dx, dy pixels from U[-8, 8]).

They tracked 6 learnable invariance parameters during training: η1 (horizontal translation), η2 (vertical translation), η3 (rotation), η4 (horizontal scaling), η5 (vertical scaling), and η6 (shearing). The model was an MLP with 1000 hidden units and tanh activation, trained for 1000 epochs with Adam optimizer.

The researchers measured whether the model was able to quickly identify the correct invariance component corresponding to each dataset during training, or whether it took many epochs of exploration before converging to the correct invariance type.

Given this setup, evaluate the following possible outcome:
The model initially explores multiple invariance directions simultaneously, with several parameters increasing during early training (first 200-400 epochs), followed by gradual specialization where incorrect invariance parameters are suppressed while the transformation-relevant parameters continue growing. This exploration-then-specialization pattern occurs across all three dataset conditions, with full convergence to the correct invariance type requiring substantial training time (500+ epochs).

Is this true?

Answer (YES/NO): NO